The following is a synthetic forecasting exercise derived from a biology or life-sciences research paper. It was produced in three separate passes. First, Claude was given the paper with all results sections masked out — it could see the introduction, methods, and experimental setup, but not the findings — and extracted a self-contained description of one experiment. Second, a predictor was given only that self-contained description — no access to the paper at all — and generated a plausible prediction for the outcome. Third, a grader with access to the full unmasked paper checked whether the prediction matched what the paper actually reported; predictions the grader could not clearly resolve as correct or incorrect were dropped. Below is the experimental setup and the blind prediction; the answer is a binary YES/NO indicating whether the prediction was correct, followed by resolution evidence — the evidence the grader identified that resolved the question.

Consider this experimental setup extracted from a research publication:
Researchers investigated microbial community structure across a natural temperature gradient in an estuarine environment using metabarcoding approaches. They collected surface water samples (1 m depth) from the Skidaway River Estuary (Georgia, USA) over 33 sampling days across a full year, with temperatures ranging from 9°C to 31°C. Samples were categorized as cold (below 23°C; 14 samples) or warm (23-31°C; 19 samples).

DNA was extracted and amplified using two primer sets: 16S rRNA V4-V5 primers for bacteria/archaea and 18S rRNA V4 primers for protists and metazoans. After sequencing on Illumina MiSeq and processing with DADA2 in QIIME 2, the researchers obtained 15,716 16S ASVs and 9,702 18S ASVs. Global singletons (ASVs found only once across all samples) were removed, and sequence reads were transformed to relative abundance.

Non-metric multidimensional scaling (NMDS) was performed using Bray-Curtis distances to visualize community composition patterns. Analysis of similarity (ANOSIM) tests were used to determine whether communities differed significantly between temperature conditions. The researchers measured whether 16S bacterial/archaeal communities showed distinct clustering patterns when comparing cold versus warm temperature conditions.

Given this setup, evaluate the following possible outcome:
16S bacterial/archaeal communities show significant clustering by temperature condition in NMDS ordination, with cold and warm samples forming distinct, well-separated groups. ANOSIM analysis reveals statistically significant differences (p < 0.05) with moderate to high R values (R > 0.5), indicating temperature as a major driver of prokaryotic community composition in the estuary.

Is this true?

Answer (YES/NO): NO